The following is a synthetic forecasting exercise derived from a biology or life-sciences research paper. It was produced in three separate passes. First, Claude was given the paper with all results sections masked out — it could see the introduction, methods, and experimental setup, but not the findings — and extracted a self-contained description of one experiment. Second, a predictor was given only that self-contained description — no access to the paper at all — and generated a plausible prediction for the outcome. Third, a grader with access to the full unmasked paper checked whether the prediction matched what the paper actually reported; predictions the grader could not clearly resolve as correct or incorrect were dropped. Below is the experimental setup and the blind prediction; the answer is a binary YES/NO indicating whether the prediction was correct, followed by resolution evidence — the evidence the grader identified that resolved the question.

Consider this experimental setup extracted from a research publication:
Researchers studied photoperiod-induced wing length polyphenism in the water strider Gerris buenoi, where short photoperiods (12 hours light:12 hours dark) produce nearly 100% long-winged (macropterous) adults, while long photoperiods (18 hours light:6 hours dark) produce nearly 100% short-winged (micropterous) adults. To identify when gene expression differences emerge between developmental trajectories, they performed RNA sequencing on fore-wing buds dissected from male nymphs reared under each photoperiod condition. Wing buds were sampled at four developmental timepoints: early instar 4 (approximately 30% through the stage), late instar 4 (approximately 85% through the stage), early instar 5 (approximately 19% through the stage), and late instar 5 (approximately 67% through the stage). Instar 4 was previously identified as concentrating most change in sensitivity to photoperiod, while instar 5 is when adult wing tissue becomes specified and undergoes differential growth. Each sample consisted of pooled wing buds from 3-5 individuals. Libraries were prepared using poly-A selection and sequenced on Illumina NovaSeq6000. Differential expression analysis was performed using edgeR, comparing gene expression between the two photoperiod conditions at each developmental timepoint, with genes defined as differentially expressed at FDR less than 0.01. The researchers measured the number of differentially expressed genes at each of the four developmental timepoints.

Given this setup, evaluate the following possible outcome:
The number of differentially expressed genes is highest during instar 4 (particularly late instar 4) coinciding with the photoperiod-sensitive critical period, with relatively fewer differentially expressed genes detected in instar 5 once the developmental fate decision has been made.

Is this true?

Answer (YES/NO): NO